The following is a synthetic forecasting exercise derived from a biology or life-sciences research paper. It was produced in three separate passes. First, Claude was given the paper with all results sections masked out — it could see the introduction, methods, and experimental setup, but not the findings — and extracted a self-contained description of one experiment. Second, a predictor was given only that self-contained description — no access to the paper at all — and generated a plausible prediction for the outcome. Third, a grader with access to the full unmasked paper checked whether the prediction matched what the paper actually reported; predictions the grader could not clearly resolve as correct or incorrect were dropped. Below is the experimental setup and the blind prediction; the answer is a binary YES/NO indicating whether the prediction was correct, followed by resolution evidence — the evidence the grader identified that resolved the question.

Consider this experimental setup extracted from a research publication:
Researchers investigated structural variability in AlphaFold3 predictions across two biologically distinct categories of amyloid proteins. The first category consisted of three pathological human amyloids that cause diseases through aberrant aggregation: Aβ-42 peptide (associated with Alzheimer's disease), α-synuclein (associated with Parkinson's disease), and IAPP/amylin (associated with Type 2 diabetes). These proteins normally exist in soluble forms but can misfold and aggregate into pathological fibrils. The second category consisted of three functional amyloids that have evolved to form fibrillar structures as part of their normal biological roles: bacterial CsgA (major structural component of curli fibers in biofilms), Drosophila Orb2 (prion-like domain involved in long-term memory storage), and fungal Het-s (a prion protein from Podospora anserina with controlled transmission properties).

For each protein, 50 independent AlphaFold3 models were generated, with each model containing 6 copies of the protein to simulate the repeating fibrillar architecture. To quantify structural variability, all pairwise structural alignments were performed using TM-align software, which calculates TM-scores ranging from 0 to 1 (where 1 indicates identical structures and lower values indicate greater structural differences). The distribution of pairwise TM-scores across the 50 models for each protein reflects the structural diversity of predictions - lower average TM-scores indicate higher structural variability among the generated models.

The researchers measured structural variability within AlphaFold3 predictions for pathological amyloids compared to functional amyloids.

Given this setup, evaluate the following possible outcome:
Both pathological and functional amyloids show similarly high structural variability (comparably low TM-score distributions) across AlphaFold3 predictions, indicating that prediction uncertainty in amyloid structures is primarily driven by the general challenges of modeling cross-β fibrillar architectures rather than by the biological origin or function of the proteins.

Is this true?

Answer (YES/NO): NO